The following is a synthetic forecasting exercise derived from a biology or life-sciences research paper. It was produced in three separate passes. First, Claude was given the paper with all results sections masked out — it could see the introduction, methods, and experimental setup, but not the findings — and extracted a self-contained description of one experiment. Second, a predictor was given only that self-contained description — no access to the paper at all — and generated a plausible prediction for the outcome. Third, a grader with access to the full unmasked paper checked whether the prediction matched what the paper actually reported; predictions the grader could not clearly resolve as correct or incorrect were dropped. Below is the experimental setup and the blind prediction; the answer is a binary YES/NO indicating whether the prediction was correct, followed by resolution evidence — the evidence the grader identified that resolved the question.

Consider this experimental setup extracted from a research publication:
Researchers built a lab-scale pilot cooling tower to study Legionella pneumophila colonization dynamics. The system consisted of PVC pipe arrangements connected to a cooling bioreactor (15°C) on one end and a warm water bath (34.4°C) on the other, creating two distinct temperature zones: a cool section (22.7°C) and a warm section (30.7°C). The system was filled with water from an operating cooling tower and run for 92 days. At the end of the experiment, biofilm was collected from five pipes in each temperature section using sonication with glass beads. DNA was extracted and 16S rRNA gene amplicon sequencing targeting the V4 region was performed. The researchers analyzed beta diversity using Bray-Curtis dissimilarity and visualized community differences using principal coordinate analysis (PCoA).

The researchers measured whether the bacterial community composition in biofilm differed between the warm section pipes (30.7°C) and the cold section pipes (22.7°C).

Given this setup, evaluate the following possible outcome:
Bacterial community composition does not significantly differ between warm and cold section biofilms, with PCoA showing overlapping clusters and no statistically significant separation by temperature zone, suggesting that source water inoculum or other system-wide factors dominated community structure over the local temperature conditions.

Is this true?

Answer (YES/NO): NO